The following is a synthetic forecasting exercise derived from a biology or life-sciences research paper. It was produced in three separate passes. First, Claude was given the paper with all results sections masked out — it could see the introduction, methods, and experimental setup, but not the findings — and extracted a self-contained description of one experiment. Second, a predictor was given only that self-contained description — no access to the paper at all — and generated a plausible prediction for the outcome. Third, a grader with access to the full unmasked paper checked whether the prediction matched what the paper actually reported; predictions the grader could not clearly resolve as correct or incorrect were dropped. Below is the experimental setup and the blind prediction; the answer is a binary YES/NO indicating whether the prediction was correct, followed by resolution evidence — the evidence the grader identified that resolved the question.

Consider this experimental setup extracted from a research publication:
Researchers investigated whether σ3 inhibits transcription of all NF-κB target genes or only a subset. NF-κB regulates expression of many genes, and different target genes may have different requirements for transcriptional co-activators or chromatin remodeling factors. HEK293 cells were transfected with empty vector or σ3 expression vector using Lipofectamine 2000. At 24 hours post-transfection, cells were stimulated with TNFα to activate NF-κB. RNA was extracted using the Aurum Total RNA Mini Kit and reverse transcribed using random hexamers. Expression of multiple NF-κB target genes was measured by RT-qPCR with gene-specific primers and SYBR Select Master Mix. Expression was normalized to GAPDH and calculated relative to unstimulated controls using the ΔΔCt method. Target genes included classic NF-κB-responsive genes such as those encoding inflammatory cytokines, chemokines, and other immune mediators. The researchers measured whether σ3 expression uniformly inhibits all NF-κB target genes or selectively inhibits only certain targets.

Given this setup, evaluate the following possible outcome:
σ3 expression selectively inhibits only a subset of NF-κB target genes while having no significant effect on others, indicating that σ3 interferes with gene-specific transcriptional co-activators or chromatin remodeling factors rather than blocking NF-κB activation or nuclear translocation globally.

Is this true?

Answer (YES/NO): YES